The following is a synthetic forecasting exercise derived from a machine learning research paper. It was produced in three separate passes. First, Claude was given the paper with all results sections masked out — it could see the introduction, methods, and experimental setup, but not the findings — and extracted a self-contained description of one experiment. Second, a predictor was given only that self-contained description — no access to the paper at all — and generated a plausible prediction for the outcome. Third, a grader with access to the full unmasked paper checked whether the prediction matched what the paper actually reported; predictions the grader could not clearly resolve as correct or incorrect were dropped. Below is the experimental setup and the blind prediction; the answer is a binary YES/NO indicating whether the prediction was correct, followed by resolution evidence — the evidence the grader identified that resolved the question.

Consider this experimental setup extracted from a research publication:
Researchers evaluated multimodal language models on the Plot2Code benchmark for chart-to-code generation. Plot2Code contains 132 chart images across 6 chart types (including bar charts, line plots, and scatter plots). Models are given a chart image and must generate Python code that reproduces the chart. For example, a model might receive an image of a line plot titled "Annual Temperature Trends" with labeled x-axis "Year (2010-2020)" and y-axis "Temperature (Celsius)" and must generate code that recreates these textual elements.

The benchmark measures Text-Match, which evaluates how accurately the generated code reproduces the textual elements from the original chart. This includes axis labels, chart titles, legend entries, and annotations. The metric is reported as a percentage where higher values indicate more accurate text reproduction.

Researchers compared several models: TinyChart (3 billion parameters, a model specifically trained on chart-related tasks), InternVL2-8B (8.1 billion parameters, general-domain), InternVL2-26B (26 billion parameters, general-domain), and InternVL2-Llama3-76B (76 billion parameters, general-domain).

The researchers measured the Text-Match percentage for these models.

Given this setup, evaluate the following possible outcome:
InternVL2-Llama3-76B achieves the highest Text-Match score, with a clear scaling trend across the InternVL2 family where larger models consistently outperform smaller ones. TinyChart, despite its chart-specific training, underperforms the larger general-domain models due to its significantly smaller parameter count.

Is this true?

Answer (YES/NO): NO